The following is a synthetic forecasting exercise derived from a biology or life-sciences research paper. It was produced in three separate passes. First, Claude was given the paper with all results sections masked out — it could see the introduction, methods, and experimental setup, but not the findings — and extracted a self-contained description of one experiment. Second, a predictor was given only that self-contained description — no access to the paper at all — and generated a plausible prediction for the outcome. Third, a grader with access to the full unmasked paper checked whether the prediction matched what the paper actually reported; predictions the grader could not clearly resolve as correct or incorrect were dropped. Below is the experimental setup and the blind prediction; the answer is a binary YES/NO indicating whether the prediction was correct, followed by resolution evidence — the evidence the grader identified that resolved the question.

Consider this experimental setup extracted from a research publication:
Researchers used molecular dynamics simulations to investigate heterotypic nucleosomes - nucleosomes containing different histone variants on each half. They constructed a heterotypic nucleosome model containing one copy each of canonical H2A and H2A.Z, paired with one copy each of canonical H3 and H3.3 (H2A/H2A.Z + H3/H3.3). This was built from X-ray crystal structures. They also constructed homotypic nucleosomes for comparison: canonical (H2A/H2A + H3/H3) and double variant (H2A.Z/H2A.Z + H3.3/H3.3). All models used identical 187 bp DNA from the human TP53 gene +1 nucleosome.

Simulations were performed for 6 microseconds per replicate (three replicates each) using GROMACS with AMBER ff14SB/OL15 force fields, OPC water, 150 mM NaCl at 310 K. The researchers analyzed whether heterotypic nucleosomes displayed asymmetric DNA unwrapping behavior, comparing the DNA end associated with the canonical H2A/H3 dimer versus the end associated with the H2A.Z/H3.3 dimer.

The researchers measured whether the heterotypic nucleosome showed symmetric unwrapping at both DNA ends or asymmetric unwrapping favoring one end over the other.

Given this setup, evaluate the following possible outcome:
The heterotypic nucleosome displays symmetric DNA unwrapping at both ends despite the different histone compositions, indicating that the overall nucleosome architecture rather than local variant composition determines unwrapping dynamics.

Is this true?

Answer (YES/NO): NO